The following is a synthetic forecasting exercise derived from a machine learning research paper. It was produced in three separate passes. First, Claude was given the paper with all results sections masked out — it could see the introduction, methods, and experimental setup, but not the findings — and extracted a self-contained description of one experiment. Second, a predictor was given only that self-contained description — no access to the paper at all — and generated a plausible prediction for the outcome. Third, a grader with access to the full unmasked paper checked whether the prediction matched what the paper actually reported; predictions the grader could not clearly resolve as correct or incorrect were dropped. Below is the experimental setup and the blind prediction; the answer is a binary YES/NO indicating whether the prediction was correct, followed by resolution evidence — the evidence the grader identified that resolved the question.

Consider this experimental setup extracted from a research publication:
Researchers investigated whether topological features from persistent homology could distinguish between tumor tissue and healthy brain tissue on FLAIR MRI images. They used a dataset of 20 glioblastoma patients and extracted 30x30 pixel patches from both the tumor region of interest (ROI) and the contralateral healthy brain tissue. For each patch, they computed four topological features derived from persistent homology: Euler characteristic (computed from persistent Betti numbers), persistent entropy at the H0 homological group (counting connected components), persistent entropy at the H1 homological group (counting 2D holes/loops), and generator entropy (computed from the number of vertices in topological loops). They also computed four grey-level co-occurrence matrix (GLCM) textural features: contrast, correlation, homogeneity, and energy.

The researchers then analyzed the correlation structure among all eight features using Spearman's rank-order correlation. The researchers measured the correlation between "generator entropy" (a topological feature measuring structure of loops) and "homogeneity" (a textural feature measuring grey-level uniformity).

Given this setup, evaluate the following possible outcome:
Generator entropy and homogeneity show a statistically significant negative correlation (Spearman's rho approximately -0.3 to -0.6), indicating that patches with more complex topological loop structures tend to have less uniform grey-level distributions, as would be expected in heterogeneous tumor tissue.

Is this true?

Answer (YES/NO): NO